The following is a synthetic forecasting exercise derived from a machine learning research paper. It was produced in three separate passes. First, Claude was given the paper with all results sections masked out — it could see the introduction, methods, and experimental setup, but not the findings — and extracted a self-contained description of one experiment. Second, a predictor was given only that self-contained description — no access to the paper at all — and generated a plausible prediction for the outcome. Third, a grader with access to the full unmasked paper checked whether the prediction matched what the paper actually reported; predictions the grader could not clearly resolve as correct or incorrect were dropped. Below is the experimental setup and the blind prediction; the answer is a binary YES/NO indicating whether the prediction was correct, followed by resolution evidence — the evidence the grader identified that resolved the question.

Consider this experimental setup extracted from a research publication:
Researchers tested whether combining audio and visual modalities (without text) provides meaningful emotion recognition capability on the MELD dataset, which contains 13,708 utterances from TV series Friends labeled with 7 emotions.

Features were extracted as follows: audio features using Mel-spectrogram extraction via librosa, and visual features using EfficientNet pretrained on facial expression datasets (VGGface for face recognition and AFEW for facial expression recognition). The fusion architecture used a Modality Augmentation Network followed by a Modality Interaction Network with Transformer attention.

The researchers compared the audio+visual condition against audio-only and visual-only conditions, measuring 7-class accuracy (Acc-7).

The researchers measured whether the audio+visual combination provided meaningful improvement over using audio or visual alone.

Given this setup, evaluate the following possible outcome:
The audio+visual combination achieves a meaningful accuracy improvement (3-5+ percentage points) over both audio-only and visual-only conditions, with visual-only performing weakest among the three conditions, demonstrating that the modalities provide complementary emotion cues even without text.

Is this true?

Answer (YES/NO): NO